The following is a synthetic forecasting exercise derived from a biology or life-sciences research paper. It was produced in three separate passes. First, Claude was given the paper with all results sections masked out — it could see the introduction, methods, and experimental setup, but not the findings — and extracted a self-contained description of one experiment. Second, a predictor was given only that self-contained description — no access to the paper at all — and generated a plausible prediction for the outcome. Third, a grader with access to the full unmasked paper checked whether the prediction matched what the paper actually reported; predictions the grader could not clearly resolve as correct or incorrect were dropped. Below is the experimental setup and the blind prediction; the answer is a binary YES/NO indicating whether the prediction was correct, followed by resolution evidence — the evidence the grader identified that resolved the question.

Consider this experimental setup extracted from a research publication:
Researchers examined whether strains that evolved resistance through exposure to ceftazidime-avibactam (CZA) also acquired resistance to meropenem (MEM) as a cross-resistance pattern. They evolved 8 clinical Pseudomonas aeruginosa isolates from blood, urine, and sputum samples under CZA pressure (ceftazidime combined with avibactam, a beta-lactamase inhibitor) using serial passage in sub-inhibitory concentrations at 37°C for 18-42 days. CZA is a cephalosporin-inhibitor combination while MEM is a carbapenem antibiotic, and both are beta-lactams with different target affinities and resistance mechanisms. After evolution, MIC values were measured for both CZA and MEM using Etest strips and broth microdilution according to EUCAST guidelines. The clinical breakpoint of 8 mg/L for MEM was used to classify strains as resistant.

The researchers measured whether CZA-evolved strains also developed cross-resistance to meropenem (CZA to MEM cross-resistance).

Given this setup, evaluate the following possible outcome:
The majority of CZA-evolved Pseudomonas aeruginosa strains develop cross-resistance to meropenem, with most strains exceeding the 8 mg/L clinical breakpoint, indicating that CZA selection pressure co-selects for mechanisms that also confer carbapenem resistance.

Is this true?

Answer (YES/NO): NO